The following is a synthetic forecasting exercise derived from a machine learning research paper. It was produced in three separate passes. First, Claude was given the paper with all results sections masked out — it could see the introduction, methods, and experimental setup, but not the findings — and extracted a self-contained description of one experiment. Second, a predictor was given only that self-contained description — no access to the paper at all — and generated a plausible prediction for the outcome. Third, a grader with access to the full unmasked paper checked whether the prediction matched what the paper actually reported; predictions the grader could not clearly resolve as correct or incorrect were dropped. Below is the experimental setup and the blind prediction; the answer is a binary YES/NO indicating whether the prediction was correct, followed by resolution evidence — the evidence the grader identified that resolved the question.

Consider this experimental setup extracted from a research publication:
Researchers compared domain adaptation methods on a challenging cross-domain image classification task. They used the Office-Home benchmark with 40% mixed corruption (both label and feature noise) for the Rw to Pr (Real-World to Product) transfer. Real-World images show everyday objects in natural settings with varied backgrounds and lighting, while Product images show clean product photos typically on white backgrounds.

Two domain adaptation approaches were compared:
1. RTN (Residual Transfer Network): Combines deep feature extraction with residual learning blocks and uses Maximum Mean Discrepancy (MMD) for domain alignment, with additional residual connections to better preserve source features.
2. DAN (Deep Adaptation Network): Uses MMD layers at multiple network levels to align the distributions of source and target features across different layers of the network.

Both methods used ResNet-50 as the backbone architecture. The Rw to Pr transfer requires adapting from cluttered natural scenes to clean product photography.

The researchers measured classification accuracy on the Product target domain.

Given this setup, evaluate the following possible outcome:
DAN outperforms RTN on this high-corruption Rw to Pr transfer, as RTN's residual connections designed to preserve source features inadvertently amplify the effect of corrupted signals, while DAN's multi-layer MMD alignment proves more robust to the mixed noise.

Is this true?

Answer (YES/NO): NO